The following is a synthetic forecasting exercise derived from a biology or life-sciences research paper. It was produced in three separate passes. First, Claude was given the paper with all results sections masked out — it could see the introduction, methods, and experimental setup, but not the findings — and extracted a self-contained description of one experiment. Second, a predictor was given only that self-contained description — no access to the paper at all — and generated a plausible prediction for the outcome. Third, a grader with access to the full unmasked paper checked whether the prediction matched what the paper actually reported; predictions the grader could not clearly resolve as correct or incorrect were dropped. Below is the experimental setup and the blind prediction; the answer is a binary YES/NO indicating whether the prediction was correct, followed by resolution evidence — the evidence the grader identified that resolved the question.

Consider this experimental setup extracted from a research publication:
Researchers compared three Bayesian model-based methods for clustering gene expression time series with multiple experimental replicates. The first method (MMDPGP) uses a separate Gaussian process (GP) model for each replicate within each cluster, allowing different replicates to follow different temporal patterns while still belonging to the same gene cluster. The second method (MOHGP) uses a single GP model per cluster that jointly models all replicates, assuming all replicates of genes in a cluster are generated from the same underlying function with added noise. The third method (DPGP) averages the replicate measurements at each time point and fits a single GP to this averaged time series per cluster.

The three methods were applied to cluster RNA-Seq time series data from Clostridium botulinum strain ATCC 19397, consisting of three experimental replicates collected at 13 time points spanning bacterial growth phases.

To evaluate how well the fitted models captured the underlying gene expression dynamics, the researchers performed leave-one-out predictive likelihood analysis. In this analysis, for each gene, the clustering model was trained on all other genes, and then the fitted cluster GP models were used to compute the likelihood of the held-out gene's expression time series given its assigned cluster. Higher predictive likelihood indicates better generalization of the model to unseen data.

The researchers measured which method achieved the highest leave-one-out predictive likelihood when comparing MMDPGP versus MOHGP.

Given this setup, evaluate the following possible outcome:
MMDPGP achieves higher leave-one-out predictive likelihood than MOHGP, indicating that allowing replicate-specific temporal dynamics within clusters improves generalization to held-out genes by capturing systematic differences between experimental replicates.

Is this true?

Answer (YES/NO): NO